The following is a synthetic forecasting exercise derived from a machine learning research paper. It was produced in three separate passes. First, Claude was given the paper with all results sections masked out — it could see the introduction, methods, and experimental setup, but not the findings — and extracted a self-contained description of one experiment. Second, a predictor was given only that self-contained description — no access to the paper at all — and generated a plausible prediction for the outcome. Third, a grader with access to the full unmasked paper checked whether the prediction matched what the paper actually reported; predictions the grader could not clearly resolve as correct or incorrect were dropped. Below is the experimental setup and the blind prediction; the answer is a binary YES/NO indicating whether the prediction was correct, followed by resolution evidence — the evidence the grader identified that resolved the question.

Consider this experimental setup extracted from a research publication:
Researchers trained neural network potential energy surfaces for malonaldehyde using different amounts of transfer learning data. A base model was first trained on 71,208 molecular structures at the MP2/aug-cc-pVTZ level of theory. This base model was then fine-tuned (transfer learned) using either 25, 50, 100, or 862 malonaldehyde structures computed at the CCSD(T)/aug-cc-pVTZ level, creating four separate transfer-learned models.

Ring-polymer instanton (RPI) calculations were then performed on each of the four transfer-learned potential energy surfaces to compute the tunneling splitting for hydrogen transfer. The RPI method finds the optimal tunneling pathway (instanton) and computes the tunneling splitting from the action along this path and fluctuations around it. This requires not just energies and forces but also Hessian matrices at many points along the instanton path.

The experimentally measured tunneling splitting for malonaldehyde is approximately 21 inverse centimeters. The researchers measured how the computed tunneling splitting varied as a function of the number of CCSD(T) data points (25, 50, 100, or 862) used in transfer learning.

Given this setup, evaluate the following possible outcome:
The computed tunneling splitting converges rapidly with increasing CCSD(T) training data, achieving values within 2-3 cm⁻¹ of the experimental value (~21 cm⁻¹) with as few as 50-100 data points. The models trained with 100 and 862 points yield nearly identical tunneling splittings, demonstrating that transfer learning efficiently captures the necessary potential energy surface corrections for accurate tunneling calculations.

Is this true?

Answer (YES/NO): NO